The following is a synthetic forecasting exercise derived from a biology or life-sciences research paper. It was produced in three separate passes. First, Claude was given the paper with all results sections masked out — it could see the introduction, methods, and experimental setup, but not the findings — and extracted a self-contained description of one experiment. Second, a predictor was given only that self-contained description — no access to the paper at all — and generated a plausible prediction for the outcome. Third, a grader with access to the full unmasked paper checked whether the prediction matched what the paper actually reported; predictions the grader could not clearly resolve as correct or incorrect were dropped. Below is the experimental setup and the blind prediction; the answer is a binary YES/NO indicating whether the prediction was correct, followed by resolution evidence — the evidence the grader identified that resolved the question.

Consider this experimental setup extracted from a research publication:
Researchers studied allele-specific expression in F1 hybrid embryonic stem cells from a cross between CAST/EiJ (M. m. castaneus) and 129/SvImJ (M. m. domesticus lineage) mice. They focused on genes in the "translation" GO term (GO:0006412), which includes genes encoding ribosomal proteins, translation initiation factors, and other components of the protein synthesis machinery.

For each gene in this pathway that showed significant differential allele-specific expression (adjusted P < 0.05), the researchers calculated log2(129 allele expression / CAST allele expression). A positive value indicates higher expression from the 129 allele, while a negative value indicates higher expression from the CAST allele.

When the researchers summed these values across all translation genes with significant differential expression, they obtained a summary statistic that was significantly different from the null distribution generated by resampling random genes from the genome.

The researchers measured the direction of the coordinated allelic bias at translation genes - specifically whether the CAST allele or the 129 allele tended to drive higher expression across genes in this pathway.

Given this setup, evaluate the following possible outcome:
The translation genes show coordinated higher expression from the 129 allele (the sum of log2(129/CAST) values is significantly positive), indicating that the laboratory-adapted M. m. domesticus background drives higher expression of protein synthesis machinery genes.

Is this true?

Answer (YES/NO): NO